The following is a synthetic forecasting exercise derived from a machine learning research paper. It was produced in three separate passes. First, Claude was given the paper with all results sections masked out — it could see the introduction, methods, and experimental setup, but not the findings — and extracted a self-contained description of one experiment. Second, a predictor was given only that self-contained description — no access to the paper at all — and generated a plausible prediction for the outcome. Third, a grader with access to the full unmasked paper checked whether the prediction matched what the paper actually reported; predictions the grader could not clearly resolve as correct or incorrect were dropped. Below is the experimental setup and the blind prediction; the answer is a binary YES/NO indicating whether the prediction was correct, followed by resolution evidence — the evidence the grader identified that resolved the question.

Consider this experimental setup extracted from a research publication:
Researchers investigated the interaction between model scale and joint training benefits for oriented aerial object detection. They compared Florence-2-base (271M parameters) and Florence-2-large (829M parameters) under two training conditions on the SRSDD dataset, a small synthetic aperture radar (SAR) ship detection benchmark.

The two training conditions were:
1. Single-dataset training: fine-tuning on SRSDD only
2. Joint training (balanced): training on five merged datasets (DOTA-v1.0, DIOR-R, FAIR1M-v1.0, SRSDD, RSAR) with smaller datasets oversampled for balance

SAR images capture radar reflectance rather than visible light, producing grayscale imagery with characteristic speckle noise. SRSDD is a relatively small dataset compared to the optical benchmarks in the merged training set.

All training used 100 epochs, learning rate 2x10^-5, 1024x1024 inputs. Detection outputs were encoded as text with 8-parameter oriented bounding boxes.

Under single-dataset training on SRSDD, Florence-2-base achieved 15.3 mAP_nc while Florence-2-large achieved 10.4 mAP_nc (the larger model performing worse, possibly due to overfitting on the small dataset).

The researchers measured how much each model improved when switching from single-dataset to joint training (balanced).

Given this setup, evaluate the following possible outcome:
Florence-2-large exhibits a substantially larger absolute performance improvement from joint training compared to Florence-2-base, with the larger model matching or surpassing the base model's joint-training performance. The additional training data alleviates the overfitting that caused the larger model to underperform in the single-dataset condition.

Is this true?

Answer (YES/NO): YES